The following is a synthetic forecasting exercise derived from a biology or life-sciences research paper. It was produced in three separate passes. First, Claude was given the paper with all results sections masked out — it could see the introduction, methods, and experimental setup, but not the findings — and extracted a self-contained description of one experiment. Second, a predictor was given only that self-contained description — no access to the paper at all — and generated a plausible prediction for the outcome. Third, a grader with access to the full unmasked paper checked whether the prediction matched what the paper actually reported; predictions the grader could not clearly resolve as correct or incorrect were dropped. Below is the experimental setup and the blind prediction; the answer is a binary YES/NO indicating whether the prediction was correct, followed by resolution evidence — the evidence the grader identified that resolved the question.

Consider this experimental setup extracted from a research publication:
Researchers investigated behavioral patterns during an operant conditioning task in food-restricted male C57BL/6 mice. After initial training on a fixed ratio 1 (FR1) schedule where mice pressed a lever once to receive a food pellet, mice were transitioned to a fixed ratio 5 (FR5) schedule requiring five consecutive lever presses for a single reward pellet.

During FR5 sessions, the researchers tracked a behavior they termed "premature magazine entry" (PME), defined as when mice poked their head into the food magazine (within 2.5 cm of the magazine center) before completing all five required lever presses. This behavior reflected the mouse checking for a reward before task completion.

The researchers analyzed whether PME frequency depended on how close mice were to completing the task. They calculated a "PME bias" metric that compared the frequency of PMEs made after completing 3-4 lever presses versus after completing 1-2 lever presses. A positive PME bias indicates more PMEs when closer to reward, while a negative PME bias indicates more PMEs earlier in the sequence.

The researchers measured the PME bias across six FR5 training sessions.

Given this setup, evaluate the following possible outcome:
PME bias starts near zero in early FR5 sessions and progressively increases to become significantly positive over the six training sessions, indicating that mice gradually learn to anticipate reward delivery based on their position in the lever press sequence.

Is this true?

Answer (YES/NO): YES